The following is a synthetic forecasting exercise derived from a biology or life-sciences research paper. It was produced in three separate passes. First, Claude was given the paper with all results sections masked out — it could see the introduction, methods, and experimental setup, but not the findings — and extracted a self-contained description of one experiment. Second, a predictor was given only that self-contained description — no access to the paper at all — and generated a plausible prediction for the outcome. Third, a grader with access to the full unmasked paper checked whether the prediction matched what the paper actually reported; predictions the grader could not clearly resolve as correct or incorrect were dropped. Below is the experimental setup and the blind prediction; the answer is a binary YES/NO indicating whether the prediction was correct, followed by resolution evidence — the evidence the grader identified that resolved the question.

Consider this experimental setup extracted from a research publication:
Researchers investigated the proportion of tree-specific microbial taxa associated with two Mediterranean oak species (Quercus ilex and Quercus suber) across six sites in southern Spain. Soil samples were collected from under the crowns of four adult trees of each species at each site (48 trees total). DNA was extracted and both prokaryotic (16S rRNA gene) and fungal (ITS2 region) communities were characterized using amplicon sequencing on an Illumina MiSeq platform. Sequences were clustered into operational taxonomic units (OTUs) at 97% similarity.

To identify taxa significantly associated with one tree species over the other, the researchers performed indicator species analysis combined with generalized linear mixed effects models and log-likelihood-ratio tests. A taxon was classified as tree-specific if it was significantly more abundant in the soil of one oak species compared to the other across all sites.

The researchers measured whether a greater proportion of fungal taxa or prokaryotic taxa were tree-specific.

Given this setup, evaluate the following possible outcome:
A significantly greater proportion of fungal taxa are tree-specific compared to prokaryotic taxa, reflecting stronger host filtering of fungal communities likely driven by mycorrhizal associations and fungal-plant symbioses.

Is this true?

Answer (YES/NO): YES